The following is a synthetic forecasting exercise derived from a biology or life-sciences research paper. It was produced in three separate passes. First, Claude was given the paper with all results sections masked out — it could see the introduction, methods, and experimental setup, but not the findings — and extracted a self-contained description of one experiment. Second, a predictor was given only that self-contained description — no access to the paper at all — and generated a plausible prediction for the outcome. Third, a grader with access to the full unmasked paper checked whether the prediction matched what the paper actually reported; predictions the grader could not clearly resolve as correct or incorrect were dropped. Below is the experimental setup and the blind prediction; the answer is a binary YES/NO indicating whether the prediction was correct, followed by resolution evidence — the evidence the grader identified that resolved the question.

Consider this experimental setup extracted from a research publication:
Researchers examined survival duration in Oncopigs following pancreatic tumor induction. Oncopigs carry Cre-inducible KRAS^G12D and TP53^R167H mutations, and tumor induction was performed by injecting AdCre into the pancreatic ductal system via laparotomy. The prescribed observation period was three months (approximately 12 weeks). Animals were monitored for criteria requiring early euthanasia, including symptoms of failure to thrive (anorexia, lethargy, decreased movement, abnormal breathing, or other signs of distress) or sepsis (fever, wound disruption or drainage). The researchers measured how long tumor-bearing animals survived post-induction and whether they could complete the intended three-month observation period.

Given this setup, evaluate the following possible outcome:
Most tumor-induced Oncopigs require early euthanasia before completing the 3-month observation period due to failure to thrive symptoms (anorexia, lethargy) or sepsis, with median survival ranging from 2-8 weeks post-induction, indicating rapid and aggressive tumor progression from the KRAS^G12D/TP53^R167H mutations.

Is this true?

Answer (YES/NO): YES